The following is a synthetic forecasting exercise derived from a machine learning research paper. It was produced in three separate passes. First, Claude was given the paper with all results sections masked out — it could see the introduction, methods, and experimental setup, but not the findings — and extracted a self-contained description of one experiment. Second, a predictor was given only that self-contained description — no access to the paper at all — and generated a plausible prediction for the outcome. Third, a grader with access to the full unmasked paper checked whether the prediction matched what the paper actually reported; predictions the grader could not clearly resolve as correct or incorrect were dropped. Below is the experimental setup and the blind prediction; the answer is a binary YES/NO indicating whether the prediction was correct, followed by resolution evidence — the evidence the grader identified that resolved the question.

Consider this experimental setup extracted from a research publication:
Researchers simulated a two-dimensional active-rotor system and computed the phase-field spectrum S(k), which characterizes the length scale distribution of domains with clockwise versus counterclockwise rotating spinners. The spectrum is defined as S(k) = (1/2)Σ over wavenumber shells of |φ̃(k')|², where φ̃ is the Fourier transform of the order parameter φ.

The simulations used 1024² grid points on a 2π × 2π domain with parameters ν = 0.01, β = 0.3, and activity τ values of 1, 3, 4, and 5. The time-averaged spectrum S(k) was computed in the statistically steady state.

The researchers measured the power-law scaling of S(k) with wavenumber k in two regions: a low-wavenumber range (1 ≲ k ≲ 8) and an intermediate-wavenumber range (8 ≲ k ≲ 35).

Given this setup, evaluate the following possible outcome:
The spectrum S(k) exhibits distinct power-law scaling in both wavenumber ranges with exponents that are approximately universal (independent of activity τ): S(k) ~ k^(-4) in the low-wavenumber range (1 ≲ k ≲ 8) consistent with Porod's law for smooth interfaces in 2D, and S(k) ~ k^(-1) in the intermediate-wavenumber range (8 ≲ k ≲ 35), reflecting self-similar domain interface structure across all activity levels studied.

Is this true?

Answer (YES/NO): NO